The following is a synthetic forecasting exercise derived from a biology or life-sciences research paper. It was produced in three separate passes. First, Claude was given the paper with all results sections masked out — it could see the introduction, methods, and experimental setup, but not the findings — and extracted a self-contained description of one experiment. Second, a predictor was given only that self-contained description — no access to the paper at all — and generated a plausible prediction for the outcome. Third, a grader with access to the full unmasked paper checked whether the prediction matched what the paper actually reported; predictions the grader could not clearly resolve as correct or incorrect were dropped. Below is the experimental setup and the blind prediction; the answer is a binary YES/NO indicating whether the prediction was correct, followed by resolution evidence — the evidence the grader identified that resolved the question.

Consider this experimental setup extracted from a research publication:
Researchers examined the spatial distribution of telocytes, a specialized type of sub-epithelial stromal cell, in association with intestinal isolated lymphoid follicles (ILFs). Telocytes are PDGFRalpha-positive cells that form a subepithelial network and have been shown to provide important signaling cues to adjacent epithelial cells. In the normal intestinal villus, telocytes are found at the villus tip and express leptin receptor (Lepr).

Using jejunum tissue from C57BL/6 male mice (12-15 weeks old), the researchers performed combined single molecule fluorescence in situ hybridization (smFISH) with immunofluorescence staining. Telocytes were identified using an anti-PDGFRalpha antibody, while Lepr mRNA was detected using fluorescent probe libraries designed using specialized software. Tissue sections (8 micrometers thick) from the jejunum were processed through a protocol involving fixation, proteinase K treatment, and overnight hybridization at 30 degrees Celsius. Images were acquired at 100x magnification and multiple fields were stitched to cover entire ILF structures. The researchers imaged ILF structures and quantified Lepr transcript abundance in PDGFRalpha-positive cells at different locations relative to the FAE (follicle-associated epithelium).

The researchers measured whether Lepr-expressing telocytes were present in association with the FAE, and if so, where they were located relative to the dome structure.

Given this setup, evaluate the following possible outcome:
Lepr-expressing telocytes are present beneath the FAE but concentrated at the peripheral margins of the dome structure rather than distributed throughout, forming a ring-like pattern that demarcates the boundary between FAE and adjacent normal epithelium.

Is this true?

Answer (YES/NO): NO